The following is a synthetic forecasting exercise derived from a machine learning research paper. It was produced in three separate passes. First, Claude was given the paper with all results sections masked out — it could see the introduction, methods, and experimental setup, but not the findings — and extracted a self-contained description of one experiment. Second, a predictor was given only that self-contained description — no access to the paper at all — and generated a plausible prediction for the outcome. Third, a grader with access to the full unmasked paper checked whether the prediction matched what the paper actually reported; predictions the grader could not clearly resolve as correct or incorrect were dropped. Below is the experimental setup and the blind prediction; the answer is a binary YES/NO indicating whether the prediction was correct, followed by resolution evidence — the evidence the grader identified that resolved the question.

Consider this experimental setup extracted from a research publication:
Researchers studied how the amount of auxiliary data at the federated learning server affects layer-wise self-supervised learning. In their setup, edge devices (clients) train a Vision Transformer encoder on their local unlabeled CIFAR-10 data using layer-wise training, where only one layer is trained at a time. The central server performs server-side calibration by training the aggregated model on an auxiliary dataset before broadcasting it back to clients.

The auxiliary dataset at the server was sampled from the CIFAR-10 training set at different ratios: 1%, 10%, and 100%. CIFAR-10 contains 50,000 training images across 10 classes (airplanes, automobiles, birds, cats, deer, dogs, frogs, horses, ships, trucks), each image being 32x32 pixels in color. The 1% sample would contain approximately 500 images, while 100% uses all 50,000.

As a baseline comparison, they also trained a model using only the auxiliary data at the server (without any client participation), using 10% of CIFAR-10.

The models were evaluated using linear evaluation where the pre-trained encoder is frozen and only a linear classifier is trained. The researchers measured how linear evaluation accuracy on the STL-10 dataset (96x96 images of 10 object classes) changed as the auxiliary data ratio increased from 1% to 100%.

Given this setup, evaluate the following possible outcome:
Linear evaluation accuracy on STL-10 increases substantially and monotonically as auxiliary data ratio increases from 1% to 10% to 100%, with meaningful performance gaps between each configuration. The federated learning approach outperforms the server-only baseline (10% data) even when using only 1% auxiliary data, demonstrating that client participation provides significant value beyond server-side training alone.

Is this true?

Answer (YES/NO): YES